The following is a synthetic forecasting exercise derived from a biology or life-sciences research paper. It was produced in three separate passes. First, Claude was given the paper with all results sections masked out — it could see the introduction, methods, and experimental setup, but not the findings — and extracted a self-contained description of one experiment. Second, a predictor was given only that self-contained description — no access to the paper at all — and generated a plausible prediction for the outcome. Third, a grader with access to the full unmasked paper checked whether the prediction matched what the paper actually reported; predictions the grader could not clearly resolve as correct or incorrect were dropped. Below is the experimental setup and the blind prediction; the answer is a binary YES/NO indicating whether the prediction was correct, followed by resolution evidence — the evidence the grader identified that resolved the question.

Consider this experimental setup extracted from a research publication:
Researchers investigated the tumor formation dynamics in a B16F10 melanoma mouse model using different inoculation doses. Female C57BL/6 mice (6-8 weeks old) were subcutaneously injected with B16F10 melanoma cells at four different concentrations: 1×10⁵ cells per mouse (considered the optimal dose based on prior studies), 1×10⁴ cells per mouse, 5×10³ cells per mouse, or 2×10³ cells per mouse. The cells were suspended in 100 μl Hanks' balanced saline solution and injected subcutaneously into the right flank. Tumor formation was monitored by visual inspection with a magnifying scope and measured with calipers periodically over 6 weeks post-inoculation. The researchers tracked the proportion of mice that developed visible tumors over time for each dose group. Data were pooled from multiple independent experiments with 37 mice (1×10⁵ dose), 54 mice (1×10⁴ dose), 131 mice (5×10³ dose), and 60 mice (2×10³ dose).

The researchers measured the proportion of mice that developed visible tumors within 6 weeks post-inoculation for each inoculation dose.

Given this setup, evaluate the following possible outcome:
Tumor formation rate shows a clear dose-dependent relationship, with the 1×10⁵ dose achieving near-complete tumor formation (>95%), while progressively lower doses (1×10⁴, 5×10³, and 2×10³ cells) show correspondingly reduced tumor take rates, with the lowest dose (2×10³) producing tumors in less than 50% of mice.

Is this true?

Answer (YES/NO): NO